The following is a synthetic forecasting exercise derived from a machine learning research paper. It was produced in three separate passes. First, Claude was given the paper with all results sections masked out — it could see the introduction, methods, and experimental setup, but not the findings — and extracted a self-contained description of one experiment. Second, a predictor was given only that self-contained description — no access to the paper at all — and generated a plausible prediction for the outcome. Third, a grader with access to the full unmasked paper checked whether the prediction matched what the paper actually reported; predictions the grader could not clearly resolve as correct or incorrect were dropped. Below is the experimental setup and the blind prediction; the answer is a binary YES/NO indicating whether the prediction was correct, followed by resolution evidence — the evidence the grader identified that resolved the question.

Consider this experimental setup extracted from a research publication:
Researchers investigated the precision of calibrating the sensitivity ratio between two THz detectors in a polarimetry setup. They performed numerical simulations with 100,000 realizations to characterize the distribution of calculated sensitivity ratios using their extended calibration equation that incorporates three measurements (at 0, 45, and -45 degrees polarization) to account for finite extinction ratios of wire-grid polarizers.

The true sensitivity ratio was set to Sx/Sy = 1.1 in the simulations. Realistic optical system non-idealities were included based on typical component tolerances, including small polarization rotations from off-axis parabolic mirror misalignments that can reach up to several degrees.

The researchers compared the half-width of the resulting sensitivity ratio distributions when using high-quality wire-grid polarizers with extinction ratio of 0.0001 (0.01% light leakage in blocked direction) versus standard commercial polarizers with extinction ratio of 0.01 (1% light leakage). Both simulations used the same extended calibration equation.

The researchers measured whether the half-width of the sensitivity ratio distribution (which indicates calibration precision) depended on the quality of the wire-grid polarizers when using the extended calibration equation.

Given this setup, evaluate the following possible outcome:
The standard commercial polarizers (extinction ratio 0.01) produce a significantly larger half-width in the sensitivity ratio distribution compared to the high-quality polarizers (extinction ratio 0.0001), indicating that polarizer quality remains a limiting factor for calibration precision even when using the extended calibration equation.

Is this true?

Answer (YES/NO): NO